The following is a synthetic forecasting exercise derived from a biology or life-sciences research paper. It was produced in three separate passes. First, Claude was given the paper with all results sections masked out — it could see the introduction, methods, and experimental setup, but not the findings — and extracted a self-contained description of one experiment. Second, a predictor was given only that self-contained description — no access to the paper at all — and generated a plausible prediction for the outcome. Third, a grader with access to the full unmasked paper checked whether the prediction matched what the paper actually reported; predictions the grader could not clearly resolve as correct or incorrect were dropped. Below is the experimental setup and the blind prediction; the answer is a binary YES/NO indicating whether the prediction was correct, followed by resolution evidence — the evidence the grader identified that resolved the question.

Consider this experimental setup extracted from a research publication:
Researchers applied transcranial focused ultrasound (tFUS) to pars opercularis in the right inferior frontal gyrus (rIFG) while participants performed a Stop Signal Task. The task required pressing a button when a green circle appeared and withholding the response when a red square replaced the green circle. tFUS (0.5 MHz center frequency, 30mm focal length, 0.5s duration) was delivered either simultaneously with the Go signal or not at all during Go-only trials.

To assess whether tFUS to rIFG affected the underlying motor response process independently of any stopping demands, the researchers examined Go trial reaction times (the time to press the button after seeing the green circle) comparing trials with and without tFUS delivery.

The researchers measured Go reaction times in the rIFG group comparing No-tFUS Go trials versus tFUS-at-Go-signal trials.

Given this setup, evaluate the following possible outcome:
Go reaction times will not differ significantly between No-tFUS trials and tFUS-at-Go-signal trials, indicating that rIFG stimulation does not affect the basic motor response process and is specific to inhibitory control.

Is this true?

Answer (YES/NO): YES